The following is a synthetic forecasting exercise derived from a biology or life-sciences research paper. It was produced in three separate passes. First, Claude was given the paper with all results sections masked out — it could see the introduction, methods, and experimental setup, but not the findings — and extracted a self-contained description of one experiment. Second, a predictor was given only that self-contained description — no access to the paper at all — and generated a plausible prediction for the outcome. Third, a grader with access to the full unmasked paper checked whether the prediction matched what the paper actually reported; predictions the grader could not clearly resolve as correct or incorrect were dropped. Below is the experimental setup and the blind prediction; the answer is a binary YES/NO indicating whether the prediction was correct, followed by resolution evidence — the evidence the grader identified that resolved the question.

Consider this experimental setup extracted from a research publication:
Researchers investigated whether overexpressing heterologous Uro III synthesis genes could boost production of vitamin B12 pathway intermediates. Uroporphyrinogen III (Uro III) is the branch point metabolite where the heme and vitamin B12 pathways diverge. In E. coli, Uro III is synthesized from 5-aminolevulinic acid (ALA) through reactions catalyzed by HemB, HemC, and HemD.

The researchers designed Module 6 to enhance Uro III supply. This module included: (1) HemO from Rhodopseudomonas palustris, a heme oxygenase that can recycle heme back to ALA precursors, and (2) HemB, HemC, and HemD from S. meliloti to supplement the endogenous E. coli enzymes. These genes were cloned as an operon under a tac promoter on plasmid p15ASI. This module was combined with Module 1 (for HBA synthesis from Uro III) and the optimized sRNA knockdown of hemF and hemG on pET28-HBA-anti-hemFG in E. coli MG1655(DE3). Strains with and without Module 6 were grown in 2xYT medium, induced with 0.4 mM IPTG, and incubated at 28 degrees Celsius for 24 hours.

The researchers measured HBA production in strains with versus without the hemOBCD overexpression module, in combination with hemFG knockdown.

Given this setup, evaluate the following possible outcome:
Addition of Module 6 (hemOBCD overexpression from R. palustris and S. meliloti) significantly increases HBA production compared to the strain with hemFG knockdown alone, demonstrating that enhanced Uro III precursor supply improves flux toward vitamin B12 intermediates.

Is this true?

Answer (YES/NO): YES